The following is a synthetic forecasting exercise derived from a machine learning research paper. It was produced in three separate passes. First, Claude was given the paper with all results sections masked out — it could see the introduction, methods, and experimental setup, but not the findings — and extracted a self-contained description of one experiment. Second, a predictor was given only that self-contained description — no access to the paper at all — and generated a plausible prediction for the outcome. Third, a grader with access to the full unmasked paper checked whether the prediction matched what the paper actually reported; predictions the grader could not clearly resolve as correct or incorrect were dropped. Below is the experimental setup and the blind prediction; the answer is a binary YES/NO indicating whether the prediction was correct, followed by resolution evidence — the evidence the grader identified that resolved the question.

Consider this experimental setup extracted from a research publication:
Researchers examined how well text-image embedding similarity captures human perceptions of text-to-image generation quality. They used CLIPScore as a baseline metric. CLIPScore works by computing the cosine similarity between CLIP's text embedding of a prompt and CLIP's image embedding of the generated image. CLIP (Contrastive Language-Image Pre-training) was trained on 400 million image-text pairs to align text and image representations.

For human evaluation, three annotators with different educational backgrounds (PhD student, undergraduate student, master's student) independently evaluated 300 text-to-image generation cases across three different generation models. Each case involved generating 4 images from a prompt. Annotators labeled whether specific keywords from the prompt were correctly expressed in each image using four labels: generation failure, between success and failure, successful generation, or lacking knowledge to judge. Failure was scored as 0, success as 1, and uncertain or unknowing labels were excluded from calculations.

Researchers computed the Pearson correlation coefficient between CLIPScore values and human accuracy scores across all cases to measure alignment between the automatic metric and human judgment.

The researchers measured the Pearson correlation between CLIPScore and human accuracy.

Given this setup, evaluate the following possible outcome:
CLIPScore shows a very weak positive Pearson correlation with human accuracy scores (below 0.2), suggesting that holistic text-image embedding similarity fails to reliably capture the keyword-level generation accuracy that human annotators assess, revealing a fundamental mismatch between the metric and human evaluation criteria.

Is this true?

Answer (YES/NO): NO